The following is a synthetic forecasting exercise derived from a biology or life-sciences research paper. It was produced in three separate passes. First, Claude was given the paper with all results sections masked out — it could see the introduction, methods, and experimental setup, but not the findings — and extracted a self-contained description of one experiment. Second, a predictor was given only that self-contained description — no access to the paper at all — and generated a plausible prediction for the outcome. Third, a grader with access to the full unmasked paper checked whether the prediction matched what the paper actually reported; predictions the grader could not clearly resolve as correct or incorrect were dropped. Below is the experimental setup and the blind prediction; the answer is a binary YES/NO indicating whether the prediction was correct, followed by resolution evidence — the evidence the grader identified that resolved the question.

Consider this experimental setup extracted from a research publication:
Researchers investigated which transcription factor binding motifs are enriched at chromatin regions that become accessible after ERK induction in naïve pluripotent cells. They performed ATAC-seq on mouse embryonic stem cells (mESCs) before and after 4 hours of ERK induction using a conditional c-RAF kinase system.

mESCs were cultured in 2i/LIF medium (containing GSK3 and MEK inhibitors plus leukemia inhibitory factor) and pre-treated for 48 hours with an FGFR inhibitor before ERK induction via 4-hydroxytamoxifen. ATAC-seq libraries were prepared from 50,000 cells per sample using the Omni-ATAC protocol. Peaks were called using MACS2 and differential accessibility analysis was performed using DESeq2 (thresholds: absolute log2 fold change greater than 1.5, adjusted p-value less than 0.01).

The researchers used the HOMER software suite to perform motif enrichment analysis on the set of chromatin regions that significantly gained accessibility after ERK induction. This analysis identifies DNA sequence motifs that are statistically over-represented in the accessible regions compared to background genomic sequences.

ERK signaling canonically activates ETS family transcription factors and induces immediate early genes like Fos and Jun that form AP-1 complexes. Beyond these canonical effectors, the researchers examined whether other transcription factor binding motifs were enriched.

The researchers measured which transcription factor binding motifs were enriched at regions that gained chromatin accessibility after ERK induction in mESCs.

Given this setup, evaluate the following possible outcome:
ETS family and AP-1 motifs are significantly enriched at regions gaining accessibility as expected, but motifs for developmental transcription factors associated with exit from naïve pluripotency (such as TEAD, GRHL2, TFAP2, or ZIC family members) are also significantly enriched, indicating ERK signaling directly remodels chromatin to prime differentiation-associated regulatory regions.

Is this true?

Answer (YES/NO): NO